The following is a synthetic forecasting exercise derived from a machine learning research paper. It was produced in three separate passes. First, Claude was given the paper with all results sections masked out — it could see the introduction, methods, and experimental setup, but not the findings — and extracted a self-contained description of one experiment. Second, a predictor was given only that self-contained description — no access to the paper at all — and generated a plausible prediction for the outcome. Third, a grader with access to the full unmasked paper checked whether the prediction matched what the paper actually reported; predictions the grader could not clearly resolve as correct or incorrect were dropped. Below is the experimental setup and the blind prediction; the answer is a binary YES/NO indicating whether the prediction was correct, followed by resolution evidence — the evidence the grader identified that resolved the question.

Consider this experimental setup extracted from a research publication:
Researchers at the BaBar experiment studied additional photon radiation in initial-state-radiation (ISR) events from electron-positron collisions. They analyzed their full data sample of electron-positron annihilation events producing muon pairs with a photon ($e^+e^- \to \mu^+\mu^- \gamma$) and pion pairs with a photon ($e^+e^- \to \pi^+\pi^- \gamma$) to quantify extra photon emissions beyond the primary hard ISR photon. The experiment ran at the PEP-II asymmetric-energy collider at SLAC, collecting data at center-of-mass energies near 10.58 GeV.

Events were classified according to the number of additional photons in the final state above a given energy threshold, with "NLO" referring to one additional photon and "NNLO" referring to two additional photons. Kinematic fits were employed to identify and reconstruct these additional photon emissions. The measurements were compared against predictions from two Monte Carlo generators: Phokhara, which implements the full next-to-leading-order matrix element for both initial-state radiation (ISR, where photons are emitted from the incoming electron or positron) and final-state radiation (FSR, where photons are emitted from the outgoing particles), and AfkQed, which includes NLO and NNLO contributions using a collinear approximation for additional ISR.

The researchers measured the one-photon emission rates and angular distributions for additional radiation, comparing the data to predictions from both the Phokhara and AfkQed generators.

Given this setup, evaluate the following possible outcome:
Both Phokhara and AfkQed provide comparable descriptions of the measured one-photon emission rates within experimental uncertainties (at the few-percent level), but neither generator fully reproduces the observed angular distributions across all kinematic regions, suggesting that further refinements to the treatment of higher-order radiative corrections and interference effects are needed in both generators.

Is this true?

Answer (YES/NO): NO